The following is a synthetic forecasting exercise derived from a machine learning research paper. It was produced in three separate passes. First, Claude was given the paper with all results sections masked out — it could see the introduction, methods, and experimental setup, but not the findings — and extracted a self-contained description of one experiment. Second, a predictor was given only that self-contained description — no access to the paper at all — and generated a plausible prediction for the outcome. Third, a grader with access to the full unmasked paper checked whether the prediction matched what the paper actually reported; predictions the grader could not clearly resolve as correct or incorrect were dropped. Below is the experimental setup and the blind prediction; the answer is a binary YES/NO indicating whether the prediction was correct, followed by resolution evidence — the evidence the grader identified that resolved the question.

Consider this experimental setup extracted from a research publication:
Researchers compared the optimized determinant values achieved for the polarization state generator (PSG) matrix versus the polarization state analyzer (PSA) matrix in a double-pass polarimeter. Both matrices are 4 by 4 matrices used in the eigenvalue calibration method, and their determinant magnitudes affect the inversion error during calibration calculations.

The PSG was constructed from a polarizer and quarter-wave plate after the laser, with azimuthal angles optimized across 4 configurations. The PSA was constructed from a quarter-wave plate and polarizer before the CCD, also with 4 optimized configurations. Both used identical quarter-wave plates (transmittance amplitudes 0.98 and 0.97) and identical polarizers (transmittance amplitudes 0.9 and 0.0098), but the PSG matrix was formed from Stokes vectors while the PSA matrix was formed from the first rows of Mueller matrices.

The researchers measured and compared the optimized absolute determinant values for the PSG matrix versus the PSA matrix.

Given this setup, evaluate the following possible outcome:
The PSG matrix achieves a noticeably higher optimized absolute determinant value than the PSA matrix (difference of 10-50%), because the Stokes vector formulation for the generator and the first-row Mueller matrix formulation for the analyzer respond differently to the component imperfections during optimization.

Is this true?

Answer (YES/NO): NO